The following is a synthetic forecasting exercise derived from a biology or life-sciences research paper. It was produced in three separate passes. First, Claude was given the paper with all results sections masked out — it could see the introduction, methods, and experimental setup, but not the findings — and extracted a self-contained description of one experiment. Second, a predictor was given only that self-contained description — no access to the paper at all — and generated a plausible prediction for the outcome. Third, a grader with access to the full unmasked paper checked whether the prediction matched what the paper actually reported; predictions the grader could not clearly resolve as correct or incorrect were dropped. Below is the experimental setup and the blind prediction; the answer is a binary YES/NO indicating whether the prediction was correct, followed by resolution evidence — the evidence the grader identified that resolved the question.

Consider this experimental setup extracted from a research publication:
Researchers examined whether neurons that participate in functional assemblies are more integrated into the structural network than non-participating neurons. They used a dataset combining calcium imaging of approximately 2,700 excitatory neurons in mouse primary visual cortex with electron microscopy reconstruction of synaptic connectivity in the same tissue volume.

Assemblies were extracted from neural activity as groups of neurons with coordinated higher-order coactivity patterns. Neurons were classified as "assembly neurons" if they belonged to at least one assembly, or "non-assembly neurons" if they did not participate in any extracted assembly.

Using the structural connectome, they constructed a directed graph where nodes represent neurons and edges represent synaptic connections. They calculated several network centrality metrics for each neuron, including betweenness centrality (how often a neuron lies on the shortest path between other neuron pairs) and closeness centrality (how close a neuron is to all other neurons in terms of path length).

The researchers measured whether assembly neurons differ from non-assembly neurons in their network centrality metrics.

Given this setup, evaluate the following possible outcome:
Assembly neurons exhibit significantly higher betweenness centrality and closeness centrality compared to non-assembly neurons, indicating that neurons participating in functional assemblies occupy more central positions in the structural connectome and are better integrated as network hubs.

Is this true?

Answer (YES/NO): NO